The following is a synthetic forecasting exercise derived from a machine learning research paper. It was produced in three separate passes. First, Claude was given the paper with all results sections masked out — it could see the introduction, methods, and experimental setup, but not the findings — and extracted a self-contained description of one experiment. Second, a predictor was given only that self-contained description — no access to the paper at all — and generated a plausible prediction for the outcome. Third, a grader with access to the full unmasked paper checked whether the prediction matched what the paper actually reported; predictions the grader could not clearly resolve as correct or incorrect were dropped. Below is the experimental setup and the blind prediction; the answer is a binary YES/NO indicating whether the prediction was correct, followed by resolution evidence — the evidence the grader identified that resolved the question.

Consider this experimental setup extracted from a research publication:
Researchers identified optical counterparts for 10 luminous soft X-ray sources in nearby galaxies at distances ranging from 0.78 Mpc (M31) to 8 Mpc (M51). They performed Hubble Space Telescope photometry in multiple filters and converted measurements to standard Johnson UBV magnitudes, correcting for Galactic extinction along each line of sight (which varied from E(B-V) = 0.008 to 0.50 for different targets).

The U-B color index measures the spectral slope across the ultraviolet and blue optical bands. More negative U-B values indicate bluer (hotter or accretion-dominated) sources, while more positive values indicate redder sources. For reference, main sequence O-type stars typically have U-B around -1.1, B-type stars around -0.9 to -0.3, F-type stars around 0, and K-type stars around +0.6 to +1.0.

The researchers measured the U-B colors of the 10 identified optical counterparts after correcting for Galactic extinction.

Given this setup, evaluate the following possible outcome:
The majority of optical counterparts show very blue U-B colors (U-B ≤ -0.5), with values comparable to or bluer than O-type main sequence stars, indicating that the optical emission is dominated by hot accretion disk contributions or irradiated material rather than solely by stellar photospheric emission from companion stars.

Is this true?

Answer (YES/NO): NO